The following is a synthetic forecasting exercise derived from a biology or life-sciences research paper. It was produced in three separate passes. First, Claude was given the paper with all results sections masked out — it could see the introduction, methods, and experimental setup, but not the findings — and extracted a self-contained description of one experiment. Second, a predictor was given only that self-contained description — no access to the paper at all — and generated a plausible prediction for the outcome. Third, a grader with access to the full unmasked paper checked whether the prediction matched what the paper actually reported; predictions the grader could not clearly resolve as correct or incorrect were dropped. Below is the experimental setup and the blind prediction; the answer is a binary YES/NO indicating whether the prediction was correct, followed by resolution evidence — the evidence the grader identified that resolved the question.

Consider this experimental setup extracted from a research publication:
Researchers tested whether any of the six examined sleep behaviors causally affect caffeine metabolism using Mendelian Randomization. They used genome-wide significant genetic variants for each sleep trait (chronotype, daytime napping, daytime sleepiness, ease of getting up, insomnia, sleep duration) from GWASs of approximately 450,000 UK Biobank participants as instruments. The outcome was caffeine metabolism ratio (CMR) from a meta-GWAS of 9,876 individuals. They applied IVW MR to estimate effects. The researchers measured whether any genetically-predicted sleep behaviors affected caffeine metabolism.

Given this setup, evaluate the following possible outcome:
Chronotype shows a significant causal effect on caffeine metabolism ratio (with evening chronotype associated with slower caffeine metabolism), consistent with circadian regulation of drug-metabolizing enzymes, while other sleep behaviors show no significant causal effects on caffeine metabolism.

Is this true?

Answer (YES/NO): NO